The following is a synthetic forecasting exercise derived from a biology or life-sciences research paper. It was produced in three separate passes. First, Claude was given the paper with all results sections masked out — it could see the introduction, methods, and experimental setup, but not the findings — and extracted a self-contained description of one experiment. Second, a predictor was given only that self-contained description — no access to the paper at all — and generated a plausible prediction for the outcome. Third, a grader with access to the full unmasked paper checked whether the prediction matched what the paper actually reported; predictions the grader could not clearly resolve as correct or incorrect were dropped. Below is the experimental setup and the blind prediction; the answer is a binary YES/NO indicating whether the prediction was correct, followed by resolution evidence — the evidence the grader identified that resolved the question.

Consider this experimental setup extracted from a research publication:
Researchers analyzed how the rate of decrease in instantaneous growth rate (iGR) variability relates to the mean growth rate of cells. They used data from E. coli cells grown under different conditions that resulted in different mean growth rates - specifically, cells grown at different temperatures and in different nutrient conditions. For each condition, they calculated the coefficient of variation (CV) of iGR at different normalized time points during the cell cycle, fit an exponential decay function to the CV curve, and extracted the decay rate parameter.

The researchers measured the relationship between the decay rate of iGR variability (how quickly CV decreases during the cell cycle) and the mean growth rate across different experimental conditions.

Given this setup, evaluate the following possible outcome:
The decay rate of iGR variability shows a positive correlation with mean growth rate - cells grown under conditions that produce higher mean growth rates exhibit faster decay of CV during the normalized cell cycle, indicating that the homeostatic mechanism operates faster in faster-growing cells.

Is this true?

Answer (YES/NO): YES